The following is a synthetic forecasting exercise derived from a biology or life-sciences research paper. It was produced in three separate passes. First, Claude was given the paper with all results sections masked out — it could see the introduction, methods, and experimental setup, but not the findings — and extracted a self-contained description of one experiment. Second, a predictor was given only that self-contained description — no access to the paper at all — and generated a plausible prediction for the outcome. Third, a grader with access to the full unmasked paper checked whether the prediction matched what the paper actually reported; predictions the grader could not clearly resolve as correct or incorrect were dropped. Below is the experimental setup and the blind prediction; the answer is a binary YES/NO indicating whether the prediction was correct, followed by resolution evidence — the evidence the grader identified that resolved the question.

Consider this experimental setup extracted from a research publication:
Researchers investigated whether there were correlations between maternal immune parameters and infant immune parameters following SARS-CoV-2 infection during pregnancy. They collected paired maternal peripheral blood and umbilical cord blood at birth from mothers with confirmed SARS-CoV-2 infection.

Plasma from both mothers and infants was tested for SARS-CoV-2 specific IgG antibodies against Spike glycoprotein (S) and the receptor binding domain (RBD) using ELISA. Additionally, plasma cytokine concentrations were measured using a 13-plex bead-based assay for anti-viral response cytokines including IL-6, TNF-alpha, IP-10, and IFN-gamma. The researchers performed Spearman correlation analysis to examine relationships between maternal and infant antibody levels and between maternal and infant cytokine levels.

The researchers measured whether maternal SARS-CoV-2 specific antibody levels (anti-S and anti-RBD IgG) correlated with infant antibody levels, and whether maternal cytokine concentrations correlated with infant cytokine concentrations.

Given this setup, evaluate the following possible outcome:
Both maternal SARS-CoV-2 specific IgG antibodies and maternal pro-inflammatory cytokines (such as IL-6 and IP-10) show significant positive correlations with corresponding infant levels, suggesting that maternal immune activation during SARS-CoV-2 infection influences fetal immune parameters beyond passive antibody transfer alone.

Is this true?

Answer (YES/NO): NO